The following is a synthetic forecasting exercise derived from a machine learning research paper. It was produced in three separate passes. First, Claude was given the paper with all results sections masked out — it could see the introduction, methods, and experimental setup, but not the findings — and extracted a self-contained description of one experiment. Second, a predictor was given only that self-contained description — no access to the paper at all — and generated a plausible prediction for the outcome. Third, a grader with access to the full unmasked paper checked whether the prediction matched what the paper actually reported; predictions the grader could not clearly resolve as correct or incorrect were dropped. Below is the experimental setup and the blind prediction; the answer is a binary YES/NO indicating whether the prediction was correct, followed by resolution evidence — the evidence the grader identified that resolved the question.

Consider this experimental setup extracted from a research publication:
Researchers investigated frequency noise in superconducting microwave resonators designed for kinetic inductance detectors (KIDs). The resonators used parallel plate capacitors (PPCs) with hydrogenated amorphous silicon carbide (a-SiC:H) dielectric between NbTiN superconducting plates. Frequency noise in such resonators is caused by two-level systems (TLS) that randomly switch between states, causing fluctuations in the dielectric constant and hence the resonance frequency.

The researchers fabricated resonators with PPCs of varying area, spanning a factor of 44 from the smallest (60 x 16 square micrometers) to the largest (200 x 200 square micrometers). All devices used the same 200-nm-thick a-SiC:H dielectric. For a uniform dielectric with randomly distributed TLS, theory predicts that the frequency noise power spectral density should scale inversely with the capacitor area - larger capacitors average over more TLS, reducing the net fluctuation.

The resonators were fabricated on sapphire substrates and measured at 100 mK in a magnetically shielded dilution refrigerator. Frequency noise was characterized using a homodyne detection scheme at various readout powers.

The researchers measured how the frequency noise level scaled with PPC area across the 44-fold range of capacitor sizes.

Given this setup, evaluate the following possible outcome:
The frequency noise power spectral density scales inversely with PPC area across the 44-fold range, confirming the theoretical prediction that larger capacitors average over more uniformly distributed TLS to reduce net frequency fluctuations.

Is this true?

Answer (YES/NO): NO